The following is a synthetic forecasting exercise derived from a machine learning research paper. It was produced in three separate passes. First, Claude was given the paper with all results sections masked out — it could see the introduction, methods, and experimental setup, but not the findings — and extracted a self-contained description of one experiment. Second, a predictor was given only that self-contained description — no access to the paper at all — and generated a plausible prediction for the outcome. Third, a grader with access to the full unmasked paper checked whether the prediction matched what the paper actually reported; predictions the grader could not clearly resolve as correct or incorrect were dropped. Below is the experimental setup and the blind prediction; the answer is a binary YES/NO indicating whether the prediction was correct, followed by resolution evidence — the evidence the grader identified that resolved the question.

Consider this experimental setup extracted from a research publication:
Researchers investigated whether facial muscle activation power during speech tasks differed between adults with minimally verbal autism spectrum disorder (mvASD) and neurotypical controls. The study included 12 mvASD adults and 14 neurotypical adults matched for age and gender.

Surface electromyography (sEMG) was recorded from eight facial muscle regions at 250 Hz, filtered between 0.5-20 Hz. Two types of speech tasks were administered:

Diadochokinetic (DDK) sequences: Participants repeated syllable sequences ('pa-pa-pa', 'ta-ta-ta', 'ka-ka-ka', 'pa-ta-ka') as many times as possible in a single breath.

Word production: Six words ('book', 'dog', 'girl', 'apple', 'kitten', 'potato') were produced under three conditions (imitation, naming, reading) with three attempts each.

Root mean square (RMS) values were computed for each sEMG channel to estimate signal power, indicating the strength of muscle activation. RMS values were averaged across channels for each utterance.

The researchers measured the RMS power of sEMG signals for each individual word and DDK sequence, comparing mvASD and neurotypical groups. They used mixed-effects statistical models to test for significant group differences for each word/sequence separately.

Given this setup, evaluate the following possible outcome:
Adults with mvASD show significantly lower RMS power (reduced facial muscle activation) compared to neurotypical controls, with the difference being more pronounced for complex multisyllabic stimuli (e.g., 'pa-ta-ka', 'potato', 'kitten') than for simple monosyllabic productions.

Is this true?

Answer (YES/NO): NO